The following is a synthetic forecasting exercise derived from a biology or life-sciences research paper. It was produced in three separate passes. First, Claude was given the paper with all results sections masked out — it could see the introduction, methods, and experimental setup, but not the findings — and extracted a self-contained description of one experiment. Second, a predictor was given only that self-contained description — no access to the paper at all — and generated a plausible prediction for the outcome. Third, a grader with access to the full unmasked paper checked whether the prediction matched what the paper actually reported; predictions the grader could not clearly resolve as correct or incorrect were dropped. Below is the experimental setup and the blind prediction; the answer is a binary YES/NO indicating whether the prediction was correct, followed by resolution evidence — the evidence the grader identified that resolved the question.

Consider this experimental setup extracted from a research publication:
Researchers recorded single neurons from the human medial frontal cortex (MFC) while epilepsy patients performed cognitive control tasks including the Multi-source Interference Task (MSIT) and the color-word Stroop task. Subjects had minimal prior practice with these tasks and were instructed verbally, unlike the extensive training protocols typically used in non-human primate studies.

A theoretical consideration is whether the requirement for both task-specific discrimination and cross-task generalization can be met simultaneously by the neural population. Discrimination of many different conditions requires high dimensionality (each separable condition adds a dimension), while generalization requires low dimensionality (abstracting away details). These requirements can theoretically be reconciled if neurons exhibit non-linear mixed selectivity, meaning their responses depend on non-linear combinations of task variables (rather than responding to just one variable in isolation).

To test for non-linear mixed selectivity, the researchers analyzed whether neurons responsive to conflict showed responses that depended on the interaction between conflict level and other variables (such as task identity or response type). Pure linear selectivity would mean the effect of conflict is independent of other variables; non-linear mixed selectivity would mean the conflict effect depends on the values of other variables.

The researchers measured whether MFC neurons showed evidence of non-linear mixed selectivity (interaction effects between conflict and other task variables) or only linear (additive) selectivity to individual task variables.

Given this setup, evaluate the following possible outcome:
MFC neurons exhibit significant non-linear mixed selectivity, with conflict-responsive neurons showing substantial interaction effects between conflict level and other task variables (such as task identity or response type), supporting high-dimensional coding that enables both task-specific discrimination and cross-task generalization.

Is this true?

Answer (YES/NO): YES